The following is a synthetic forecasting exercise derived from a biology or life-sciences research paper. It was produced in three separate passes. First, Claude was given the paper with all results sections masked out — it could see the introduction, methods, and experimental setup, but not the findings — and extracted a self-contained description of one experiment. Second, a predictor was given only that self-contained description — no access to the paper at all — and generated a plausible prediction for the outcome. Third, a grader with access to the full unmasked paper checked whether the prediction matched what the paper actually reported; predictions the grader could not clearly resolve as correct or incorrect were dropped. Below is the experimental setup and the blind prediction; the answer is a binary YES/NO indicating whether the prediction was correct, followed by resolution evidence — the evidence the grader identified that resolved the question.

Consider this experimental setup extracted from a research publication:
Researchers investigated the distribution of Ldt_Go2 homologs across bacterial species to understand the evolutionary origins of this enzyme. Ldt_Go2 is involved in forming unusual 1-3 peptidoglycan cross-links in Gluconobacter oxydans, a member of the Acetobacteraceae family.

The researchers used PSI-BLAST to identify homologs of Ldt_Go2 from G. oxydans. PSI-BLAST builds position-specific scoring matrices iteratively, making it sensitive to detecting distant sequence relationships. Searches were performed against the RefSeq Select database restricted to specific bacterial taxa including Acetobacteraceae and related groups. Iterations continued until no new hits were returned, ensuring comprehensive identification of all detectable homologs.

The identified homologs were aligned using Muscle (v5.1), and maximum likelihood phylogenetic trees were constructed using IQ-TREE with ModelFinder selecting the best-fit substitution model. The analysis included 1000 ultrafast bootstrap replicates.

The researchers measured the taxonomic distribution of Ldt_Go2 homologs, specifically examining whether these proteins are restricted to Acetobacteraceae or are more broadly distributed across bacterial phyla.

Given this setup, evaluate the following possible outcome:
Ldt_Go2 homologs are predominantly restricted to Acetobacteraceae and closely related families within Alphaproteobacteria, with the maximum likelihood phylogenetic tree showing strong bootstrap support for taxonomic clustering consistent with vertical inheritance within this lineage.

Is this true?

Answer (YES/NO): NO